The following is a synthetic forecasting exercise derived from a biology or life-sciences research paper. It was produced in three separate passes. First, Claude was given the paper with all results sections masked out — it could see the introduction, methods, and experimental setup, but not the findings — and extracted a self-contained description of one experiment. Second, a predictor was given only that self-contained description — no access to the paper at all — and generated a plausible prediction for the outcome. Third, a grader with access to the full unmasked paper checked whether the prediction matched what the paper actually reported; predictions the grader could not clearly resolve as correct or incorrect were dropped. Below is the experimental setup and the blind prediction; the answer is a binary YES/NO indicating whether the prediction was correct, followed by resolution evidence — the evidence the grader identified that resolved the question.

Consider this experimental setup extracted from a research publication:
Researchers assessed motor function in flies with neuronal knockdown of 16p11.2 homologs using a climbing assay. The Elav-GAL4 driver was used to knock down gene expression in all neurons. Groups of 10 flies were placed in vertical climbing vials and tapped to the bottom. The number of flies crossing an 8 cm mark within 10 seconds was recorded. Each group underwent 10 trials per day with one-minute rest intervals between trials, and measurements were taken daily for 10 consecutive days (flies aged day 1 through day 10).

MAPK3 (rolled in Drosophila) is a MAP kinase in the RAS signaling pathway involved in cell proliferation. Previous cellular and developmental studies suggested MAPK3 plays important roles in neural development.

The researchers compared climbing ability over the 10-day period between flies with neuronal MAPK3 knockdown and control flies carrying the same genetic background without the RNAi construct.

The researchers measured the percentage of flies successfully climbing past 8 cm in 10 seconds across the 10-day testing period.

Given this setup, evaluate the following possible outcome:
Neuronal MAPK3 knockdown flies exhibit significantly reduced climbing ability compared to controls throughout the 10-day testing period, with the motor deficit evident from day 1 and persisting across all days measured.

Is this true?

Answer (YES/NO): YES